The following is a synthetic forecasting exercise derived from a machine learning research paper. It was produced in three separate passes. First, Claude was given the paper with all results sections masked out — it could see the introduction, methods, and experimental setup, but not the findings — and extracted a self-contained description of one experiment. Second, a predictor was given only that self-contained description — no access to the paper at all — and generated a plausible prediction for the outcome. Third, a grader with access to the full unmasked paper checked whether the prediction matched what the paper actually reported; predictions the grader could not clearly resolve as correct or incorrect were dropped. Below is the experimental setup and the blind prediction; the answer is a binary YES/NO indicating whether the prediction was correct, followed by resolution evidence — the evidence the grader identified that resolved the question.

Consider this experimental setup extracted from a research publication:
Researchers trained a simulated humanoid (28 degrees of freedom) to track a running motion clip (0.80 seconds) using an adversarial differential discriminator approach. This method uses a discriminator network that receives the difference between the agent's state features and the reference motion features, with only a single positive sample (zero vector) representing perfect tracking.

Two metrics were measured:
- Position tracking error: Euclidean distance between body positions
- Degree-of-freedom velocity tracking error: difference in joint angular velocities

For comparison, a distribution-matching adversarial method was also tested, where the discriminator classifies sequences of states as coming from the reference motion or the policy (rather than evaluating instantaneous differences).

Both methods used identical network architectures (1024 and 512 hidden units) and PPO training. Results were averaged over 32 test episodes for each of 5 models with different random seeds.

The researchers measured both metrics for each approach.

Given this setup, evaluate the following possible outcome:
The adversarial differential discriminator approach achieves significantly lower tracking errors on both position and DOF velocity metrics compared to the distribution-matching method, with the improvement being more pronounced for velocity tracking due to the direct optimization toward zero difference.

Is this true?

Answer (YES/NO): NO